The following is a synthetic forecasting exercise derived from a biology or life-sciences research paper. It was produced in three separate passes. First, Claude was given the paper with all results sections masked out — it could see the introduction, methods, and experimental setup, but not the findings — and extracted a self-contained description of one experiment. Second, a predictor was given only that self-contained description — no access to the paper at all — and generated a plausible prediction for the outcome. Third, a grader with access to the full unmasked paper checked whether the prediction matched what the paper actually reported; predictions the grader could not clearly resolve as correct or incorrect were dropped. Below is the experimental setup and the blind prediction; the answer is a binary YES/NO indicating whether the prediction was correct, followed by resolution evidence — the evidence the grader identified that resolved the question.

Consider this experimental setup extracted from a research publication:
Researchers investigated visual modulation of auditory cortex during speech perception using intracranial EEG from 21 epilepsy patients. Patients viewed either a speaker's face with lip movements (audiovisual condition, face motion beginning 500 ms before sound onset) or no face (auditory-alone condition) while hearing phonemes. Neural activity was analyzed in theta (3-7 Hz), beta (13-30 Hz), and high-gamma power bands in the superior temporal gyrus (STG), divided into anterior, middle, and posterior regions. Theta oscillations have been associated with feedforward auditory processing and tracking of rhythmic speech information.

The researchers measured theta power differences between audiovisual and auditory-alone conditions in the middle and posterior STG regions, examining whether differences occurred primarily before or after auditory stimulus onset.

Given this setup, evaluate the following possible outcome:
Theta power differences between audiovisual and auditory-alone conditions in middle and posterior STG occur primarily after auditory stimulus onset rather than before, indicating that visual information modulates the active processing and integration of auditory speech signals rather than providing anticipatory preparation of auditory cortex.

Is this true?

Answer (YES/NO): YES